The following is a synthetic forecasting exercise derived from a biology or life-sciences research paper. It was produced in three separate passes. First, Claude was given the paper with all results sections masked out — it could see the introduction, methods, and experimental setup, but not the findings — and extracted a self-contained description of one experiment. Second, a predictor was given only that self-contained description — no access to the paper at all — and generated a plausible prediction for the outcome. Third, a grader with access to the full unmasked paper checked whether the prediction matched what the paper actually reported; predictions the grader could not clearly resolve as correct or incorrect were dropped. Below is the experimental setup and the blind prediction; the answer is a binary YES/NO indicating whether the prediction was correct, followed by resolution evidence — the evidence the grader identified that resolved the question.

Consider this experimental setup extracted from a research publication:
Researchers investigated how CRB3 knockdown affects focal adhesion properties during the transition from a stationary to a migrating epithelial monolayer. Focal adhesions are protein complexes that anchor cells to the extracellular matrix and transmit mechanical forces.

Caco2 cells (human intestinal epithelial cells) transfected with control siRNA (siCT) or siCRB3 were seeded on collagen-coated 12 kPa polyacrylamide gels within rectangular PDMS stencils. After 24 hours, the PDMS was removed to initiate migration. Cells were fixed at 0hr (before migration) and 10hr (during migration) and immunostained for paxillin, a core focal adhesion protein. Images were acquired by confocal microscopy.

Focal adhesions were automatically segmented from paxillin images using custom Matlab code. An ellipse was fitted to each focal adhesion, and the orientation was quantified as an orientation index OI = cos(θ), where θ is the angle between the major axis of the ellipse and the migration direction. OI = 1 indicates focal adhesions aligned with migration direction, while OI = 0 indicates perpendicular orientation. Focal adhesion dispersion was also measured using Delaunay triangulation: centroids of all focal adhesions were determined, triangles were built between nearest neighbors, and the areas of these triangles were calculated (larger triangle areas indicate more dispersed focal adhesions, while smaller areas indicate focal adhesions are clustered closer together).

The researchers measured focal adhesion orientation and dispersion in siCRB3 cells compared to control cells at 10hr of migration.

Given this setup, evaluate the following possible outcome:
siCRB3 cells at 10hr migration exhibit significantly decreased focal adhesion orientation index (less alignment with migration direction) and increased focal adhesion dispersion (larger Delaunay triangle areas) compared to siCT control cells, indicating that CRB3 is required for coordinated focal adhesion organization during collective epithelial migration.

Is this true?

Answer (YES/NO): NO